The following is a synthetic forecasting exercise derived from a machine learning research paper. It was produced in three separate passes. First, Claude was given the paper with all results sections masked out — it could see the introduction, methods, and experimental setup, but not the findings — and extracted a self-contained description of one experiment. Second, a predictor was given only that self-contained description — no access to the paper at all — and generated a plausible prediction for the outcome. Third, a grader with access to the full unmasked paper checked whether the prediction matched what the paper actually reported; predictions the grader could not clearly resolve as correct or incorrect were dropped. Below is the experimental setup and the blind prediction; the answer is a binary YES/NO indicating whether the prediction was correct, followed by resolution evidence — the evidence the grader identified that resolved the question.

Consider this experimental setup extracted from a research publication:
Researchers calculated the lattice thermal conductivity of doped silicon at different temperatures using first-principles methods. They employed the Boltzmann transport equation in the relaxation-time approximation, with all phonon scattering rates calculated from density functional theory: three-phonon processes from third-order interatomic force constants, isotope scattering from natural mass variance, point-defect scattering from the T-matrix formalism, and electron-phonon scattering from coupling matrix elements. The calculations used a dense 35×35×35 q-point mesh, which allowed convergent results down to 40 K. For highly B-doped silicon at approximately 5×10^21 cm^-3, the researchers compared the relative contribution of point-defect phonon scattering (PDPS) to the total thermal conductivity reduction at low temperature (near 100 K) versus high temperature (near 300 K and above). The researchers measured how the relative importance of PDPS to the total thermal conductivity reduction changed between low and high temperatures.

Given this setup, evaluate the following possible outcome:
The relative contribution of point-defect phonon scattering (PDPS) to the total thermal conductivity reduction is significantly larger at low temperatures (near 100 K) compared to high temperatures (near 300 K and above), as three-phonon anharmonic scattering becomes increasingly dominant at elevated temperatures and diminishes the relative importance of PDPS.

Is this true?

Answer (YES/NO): NO